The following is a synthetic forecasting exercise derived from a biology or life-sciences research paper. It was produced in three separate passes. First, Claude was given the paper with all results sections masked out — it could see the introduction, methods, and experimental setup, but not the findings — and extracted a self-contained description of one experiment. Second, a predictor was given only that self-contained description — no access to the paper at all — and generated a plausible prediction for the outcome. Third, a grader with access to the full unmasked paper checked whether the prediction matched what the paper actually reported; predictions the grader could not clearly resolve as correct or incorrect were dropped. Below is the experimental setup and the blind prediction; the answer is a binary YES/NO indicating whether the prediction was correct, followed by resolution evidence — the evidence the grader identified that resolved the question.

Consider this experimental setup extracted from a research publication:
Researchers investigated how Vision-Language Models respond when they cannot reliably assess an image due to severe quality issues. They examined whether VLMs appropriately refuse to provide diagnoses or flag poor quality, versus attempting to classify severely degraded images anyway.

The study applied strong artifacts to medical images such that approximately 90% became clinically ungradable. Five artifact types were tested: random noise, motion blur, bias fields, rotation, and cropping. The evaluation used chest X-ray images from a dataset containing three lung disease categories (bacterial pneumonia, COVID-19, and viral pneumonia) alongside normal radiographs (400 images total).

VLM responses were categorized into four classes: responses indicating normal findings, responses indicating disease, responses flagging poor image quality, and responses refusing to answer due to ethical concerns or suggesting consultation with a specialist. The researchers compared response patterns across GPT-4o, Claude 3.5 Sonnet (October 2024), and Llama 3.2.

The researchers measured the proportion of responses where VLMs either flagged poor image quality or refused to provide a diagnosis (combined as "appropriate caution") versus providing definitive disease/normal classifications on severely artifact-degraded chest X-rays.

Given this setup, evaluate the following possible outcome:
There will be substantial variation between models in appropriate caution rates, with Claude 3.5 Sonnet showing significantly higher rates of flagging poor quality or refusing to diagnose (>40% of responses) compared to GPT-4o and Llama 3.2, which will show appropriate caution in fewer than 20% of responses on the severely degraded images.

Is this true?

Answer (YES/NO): NO